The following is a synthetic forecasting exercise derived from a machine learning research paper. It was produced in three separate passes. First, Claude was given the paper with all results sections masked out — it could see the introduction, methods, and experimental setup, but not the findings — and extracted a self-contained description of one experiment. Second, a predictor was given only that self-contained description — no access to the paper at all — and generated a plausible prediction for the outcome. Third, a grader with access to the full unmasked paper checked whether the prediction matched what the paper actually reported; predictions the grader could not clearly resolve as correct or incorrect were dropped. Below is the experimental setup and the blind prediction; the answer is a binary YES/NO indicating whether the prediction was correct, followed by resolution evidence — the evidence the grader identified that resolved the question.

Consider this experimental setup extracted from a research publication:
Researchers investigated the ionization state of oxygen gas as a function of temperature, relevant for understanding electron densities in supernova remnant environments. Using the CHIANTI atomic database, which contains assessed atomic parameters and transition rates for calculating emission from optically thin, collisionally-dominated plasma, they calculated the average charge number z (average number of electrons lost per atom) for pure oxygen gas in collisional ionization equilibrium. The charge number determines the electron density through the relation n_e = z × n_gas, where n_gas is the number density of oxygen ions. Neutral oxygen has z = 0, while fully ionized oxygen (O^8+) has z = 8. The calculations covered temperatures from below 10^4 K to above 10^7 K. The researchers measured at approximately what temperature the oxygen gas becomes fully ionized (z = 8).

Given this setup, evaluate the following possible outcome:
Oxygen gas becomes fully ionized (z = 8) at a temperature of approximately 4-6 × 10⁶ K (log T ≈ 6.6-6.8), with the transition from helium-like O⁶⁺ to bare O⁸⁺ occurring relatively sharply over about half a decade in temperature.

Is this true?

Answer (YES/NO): NO